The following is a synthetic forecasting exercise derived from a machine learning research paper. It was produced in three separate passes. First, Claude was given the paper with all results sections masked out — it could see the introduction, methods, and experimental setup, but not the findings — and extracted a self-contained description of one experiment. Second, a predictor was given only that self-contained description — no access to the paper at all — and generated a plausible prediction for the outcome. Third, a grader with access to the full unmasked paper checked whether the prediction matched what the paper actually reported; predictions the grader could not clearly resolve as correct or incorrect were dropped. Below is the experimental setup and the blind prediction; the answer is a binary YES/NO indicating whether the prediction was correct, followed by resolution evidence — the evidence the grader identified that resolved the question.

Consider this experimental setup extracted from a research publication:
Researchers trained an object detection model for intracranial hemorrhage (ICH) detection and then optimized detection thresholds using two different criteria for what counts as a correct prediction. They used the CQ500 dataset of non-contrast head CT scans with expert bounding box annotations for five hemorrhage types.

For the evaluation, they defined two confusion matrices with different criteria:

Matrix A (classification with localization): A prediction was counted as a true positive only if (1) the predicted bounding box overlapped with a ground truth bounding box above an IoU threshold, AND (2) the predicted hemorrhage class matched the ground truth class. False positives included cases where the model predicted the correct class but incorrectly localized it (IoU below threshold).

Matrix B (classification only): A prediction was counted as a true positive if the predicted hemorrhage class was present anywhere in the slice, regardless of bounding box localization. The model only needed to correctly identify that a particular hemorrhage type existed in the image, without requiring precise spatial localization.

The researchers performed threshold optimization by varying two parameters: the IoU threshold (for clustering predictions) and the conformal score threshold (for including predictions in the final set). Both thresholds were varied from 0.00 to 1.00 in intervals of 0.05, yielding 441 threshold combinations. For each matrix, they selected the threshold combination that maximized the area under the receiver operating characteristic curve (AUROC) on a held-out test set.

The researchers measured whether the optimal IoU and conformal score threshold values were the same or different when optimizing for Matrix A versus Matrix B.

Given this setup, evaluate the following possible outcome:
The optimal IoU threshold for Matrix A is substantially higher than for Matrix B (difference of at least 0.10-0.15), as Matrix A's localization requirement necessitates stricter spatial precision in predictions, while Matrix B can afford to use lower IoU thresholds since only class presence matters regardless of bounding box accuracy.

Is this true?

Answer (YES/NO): NO